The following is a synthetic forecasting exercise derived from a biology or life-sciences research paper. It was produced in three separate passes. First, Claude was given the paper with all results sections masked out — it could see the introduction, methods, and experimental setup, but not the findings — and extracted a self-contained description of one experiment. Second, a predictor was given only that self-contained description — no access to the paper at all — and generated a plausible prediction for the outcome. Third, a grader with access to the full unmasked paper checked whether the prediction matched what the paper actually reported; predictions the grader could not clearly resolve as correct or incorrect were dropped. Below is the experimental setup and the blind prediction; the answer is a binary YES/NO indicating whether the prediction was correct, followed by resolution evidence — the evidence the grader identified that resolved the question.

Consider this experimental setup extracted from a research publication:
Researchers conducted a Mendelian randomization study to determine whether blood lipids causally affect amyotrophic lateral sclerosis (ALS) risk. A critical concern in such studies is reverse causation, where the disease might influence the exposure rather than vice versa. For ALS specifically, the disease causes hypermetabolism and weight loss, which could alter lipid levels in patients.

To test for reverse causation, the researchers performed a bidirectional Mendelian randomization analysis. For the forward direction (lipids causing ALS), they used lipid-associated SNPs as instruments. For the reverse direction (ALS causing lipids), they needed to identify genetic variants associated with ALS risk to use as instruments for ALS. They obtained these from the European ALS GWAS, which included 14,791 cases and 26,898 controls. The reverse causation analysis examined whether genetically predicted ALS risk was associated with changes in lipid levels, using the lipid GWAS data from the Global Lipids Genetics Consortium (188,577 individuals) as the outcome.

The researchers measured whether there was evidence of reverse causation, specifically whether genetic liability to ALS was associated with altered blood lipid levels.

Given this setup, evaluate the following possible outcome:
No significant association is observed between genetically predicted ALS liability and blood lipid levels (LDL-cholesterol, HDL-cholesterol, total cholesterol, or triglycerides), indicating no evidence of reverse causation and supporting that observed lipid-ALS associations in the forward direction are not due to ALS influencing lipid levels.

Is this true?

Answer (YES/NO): NO